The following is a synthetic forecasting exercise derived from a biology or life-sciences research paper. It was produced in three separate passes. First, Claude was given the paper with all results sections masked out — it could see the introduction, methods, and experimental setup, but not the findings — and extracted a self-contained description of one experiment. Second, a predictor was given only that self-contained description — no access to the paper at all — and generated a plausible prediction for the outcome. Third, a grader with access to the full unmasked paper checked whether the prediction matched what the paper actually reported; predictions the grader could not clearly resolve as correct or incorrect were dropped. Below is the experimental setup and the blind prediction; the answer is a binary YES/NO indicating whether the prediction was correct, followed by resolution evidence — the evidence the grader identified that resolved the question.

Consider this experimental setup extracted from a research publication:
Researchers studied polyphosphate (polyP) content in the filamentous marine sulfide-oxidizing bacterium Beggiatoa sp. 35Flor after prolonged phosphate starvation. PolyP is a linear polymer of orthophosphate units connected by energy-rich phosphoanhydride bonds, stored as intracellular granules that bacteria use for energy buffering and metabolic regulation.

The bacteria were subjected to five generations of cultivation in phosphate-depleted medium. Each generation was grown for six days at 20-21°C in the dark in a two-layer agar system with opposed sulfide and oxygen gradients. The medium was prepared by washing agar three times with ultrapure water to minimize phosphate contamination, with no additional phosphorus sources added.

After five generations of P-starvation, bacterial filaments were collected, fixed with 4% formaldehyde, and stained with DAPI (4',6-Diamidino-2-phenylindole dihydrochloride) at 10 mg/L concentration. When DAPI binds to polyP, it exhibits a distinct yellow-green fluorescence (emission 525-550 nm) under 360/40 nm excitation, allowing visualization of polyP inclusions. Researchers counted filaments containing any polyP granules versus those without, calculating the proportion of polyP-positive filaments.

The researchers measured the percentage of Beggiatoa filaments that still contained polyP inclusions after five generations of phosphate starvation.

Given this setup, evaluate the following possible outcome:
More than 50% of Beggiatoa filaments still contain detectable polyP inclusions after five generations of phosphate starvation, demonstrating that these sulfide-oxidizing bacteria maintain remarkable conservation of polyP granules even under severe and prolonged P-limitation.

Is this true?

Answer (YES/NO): NO